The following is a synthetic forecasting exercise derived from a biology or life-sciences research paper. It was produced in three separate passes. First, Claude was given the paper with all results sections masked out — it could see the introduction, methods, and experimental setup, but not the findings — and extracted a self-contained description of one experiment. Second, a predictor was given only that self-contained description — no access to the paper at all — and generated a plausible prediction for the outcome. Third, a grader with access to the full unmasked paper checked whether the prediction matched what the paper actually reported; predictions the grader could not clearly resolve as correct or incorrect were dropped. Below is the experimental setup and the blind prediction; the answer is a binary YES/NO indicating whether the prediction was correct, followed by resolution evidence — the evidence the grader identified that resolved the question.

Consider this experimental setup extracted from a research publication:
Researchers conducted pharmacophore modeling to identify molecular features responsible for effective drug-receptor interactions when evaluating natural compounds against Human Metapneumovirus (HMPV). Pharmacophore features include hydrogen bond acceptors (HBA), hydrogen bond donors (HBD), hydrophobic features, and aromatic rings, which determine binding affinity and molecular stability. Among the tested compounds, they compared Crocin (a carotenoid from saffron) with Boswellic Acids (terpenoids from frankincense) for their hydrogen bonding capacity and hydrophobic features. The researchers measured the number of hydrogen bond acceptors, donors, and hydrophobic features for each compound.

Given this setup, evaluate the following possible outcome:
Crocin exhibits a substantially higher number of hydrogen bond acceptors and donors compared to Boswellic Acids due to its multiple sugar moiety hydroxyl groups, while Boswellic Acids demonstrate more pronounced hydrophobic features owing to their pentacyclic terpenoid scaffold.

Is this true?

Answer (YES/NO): YES